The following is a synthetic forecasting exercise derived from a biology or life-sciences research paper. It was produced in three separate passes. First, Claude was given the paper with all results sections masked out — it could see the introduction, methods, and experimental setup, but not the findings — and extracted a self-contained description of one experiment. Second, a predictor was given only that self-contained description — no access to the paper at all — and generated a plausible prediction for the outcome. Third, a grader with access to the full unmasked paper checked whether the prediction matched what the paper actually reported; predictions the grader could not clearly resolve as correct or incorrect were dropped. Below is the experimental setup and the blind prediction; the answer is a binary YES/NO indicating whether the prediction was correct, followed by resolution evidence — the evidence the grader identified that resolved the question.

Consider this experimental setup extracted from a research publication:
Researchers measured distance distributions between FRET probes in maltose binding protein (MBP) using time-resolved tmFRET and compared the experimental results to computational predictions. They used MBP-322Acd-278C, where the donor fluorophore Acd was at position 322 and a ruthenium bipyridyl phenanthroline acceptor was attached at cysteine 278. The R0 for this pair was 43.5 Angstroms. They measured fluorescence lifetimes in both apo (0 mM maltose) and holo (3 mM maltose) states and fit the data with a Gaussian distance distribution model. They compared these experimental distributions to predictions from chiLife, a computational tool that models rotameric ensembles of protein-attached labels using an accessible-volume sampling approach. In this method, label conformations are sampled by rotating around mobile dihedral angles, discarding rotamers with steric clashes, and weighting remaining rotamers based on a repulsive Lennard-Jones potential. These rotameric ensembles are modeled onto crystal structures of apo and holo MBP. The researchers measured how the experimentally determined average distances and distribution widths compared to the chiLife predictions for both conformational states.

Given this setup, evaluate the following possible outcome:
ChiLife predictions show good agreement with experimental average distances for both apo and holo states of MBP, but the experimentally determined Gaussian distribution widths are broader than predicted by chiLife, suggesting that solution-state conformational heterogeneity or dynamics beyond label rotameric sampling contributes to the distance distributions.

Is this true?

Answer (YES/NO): NO